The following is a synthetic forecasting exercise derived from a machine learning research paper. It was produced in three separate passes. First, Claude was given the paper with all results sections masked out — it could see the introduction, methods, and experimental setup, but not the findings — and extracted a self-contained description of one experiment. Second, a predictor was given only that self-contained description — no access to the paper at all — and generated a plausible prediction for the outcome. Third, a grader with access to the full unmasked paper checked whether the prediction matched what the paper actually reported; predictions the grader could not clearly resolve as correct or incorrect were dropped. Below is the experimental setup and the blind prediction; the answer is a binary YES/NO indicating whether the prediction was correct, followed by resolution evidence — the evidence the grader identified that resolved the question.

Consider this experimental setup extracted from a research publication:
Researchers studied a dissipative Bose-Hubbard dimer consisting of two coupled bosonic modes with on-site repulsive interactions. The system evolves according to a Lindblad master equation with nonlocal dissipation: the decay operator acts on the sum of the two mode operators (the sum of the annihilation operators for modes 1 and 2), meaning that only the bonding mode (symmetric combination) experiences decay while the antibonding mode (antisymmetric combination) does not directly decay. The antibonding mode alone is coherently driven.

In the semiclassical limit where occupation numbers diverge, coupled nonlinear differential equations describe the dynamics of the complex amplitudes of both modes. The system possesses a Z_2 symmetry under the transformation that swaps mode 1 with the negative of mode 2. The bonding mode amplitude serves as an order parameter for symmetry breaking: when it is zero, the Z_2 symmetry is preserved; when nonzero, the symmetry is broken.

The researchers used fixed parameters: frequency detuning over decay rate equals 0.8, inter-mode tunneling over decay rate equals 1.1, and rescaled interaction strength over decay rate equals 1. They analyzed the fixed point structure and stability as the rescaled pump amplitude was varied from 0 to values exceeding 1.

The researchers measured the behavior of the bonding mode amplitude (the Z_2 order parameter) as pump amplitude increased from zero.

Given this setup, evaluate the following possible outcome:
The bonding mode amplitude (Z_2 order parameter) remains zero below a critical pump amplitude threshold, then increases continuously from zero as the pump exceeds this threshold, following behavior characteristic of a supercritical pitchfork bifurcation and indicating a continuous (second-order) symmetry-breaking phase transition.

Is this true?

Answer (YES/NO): YES